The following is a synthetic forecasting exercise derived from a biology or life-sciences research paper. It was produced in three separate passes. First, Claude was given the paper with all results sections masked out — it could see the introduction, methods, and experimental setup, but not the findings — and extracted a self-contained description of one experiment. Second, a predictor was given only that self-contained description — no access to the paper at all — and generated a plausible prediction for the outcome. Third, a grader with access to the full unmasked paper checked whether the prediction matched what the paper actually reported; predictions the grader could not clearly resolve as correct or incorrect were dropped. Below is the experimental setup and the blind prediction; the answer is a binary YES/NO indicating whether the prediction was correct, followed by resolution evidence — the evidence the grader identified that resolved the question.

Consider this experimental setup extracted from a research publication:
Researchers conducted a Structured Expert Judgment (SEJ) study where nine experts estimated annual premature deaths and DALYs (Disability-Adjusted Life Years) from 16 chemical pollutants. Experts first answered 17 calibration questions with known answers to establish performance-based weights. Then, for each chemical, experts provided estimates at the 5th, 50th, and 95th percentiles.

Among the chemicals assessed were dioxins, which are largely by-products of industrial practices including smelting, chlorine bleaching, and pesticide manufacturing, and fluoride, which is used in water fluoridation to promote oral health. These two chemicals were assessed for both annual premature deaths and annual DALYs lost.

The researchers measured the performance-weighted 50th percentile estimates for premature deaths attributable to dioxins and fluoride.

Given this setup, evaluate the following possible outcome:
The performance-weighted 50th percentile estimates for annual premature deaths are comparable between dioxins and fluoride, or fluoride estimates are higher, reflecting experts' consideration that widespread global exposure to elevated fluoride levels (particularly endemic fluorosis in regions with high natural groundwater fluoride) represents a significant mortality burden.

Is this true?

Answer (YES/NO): YES